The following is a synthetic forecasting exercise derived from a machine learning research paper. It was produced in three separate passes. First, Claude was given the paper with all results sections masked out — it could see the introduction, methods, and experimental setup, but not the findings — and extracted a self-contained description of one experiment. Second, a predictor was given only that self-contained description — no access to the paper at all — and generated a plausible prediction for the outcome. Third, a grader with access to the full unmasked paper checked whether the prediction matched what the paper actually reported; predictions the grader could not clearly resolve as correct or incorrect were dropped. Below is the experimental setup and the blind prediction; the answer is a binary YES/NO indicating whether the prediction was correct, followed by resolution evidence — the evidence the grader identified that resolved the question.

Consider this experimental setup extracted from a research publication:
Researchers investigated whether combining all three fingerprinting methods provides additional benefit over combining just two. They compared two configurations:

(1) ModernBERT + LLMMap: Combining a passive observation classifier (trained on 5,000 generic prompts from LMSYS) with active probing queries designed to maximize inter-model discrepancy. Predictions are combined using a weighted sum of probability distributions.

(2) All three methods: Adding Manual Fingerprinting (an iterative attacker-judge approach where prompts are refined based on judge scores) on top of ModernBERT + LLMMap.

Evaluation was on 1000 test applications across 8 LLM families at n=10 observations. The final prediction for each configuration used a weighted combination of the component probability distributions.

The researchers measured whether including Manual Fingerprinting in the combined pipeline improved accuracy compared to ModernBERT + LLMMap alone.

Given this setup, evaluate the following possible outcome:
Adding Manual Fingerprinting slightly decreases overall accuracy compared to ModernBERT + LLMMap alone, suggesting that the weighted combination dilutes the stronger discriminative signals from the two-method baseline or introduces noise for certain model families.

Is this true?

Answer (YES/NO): YES